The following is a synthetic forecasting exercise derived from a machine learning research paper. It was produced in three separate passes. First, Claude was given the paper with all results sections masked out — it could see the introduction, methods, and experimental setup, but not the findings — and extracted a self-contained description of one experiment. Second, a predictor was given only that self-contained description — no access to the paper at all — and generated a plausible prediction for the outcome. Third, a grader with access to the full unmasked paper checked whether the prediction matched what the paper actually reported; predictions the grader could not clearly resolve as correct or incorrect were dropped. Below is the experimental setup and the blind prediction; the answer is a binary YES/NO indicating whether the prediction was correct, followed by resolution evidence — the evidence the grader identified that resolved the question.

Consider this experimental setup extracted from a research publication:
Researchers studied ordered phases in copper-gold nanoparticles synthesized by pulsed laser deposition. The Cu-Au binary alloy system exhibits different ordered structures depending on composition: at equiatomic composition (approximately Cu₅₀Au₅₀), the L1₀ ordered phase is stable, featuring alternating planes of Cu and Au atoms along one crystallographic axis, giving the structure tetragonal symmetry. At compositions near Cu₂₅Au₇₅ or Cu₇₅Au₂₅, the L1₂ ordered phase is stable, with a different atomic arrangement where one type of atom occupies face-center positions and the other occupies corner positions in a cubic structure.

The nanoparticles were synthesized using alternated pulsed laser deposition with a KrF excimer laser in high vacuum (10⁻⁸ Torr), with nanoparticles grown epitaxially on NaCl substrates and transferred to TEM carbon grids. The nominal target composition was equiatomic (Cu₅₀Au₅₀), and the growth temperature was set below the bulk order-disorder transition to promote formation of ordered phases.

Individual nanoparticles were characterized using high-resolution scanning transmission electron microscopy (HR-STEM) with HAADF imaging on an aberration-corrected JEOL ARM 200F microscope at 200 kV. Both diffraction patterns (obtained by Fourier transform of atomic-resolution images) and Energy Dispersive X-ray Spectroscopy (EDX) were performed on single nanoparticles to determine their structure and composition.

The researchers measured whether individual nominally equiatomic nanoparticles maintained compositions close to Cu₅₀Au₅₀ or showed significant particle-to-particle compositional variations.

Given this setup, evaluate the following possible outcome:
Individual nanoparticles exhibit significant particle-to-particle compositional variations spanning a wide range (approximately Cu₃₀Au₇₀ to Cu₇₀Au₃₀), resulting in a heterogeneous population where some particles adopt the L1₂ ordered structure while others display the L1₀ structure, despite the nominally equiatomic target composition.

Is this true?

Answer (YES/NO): NO